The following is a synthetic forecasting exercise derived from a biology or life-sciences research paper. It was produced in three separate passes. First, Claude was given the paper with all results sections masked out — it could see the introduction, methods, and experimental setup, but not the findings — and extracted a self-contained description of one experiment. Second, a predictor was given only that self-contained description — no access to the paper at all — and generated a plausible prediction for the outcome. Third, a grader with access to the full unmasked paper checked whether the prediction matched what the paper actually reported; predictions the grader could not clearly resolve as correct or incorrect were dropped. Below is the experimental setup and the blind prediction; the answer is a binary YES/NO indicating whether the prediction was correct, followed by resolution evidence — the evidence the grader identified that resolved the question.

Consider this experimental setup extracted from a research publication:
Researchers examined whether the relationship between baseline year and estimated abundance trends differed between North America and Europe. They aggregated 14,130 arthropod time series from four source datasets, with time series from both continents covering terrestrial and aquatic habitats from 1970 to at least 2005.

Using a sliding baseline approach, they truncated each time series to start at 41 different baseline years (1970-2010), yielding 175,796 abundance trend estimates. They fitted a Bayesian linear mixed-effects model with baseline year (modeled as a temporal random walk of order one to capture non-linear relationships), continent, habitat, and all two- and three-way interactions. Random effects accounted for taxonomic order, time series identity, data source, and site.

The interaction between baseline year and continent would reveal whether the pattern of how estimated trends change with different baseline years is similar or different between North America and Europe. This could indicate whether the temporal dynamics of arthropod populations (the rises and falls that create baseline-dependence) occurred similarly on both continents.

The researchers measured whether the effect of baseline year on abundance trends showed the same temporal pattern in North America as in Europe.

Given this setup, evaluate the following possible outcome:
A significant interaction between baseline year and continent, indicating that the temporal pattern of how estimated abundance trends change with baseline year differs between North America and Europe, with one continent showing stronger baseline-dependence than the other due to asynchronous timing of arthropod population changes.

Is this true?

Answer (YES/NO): NO